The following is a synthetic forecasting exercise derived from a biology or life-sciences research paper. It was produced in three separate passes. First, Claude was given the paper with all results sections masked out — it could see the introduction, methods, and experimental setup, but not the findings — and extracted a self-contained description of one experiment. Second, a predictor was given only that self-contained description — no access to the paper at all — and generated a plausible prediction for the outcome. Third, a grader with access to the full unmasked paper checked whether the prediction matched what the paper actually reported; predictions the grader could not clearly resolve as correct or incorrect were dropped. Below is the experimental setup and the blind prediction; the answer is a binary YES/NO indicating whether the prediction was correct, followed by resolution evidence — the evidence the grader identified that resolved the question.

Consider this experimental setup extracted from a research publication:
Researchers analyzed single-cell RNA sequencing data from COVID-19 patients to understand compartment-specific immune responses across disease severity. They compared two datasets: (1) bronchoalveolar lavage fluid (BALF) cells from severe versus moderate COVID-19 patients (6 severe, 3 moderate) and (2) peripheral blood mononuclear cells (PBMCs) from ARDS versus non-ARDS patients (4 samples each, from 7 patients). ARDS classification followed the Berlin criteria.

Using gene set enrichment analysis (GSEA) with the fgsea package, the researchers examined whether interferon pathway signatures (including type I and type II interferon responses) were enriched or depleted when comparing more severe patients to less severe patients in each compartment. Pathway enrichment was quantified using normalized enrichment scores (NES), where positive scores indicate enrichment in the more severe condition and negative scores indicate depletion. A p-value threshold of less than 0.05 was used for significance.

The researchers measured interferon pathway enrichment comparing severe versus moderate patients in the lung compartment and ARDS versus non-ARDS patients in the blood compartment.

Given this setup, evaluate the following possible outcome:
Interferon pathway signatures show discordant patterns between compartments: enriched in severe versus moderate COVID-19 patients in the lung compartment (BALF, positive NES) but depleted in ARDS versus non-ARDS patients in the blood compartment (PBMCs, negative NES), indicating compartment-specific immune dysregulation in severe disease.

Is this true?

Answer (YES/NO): YES